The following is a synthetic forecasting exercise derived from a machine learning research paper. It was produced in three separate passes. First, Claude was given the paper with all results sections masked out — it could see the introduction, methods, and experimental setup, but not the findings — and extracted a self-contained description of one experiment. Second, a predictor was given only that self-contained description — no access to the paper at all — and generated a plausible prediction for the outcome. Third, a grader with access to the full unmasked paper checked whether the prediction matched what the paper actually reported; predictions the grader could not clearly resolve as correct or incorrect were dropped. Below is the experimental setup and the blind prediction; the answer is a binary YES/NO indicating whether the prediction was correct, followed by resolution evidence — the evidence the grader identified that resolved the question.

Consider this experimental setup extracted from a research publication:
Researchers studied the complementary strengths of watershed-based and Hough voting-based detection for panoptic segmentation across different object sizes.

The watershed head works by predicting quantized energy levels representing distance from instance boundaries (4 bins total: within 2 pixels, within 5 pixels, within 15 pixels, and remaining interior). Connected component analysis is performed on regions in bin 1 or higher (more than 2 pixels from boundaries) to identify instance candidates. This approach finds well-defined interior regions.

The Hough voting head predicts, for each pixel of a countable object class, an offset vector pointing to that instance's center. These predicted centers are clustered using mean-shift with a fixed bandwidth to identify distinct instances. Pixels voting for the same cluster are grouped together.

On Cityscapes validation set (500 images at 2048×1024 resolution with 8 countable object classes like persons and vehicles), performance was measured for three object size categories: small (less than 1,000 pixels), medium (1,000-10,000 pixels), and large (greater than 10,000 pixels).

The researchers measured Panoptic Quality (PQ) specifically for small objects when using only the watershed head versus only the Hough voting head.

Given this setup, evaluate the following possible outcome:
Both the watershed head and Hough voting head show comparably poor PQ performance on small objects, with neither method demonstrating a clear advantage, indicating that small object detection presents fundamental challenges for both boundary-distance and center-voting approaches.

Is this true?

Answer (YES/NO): NO